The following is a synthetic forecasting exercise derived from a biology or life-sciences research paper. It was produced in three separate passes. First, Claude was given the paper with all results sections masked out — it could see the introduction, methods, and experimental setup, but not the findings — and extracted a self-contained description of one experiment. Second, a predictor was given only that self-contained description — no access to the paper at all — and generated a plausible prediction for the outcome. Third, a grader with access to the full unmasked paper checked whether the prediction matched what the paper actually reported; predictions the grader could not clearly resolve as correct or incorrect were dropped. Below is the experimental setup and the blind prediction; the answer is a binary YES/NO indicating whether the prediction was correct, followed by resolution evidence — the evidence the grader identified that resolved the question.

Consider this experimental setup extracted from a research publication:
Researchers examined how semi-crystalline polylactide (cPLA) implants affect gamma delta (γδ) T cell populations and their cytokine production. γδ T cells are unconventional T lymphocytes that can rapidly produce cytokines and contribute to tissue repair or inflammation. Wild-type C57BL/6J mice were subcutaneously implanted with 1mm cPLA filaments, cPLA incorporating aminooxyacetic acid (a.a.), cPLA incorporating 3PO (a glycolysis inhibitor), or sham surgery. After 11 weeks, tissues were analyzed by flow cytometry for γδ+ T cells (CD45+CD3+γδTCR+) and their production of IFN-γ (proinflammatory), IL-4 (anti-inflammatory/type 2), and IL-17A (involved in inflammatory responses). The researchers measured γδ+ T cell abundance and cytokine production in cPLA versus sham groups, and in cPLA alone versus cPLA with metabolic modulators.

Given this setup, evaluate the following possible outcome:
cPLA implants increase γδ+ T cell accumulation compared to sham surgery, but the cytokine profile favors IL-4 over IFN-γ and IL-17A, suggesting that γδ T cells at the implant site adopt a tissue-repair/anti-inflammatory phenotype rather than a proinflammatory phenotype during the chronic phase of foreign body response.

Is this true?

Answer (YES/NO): NO